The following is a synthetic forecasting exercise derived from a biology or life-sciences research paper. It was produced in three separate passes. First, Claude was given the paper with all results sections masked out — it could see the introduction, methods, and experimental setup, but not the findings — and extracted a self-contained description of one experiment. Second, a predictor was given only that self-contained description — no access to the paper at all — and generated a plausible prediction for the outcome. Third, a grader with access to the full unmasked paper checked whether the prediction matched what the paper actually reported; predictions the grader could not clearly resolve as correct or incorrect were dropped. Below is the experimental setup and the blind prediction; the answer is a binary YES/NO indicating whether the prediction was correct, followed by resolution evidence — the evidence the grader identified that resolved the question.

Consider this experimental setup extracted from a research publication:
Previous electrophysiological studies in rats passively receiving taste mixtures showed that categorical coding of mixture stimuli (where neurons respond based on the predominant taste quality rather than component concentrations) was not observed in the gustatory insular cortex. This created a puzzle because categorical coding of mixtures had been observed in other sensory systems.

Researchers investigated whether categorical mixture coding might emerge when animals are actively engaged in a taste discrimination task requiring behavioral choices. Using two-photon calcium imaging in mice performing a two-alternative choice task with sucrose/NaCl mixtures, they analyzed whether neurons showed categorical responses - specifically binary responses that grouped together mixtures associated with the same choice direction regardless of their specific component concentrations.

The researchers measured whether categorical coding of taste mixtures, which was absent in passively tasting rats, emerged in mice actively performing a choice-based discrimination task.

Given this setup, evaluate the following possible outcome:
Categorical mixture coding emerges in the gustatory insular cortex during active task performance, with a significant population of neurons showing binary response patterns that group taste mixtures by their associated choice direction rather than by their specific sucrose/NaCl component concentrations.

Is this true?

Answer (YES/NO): YES